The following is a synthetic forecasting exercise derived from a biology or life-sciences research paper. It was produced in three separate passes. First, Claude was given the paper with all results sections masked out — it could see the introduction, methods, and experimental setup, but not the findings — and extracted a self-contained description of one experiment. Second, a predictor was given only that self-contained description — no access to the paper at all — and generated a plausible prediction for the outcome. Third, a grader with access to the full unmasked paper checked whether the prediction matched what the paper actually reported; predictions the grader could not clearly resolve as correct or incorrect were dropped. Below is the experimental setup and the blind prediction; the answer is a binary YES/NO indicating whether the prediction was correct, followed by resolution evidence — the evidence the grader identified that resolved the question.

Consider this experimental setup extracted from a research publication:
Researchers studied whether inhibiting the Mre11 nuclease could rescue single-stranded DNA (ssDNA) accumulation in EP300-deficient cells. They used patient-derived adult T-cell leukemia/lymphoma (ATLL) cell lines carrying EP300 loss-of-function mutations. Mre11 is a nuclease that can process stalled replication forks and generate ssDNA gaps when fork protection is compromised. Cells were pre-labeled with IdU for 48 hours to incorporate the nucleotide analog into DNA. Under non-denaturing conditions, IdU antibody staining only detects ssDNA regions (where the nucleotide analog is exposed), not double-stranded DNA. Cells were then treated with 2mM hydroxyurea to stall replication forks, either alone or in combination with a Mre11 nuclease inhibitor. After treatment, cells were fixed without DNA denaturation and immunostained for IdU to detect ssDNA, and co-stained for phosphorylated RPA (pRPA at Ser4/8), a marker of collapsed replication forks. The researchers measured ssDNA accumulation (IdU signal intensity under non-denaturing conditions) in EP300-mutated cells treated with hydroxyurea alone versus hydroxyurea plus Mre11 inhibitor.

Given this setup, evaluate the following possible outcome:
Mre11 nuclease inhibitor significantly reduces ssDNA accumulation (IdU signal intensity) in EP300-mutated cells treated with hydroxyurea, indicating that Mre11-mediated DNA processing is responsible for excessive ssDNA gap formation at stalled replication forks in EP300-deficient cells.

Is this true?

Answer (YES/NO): YES